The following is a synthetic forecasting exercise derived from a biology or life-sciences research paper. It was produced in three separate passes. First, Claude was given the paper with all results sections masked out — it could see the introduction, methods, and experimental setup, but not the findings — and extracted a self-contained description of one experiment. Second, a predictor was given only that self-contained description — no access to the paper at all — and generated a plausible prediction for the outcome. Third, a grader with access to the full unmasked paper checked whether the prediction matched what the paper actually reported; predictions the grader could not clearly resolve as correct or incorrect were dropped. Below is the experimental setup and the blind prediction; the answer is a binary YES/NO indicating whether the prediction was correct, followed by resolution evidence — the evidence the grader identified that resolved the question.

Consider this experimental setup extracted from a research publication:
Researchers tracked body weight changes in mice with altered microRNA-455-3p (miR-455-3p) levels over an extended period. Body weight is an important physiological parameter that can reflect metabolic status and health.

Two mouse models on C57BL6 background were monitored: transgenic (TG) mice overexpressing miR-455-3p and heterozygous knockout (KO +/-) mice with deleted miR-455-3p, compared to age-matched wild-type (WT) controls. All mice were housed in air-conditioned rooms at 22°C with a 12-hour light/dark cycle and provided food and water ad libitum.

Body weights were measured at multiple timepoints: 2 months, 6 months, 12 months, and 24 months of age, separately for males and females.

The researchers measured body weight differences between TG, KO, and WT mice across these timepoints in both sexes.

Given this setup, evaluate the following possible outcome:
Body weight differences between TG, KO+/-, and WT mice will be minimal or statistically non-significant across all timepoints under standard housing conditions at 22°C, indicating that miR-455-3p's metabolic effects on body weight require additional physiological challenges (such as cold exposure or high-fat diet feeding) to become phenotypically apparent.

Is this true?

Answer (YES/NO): NO